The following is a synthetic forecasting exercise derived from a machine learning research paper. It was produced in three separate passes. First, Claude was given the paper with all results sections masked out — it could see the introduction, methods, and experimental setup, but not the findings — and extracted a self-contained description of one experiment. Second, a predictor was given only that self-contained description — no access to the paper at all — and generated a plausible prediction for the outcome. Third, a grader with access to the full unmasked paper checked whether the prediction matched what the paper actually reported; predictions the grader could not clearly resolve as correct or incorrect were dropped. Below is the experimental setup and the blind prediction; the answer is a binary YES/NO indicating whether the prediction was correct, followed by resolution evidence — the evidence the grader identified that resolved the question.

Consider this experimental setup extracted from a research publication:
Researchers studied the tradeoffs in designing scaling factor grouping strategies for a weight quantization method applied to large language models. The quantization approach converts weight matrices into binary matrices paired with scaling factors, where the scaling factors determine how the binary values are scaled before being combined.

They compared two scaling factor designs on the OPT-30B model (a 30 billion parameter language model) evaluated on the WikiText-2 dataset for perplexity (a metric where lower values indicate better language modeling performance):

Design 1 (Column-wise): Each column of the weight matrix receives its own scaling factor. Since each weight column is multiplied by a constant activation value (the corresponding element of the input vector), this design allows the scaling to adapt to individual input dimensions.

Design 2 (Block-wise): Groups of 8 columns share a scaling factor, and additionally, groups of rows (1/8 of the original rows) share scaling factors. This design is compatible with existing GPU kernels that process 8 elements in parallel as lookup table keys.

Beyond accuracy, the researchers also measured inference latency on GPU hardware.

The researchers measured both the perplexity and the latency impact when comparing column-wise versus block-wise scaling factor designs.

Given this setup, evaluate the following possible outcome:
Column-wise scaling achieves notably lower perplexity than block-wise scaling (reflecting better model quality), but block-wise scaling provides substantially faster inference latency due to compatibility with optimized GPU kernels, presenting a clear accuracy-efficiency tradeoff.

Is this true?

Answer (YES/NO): YES